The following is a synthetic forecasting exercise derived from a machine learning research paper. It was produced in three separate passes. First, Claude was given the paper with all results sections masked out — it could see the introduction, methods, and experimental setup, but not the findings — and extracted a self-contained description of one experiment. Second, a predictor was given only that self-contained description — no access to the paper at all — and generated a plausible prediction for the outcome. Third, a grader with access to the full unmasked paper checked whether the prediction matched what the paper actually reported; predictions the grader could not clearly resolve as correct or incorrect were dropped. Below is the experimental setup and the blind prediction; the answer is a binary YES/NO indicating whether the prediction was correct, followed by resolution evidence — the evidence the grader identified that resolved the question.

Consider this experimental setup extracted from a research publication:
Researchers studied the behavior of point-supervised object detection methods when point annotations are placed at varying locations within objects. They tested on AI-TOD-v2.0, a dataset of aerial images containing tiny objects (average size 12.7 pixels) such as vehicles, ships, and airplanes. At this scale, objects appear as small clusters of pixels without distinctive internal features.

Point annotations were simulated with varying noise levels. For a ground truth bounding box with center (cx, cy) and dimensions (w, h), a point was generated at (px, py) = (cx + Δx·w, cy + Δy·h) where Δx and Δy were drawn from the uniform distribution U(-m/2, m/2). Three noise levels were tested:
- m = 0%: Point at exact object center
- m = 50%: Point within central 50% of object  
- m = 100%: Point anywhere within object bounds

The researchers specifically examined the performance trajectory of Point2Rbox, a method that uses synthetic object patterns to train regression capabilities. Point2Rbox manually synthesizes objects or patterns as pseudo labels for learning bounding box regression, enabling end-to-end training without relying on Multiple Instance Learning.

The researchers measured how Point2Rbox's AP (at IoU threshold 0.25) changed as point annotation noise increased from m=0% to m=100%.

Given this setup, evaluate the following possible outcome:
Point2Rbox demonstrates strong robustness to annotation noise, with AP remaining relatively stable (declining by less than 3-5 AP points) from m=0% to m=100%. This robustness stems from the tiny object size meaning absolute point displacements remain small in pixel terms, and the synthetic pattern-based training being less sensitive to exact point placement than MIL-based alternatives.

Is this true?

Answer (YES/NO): NO